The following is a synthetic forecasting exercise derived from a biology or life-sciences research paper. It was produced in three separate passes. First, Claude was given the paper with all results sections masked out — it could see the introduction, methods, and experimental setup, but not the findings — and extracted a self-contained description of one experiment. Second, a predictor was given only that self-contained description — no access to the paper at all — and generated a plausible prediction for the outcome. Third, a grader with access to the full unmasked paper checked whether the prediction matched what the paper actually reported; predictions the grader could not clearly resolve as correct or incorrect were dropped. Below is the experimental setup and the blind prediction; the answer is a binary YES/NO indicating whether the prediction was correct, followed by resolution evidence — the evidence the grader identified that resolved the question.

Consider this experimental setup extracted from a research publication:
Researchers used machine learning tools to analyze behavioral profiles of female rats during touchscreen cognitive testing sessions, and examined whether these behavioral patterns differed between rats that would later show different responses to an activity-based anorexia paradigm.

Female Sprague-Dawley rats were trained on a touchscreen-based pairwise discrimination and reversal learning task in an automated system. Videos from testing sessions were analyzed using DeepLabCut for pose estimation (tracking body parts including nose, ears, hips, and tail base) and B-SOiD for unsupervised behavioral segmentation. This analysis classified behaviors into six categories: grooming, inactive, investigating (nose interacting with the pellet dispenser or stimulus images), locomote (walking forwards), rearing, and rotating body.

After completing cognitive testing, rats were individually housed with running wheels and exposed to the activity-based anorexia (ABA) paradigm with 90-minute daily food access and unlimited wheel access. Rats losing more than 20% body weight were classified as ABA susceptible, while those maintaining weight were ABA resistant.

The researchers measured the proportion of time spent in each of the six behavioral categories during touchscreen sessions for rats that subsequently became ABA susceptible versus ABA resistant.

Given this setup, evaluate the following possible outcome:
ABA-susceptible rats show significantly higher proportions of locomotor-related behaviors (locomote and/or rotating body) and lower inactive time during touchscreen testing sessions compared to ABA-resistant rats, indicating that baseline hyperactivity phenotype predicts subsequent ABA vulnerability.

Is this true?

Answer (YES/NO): NO